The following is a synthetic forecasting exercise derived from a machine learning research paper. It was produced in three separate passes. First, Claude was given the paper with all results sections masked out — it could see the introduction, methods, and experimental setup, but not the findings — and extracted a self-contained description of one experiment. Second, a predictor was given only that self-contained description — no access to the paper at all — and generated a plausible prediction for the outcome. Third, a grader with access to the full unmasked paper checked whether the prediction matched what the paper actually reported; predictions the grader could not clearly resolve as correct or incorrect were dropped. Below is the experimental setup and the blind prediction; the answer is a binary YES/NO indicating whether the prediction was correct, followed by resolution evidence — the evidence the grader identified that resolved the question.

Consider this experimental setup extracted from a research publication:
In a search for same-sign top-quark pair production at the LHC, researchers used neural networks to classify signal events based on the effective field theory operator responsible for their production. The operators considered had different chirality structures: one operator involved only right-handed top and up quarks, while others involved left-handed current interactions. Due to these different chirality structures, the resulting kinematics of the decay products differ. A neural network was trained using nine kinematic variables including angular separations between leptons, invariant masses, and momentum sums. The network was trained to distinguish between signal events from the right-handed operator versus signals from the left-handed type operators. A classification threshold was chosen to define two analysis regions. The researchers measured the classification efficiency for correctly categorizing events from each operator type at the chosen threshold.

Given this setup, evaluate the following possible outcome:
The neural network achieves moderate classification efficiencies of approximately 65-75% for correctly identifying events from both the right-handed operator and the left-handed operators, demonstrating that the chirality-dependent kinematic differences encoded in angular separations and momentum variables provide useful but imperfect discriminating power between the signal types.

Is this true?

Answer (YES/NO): YES